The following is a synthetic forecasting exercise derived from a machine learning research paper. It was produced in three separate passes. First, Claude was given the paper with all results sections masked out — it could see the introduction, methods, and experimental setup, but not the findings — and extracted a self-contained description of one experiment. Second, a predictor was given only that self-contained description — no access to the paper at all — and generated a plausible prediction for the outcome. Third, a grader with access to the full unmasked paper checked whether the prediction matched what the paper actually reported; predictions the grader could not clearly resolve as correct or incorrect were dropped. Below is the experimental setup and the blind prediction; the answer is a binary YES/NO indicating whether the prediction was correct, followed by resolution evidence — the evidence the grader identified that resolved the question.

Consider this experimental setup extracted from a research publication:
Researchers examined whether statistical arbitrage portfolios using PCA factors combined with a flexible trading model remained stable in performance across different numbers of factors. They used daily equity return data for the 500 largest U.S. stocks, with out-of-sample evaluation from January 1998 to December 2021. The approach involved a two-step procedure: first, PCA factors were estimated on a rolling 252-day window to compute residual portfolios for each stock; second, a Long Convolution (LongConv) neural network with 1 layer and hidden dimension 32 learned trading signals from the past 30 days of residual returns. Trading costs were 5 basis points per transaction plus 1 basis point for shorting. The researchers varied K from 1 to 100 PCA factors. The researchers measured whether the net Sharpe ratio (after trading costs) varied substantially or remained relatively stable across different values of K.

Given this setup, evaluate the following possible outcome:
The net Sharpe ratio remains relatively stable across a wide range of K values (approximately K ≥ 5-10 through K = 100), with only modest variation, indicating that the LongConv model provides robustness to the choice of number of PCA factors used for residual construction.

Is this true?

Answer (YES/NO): NO